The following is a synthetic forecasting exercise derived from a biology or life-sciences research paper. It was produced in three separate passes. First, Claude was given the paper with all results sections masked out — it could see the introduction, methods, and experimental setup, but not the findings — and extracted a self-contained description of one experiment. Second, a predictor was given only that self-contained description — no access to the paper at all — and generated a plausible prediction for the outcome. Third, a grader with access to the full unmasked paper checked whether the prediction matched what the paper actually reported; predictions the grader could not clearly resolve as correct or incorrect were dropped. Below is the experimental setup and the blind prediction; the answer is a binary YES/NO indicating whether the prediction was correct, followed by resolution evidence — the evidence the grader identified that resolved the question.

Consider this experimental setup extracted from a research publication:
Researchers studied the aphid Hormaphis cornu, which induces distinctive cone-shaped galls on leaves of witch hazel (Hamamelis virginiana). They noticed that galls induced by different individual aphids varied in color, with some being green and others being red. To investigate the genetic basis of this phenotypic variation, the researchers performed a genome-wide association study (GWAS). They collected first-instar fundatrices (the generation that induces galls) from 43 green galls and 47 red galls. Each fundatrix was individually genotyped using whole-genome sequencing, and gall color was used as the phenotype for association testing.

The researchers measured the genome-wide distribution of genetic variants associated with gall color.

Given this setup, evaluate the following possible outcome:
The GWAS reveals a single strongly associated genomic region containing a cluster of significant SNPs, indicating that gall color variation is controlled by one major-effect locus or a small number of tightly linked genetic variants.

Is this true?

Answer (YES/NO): YES